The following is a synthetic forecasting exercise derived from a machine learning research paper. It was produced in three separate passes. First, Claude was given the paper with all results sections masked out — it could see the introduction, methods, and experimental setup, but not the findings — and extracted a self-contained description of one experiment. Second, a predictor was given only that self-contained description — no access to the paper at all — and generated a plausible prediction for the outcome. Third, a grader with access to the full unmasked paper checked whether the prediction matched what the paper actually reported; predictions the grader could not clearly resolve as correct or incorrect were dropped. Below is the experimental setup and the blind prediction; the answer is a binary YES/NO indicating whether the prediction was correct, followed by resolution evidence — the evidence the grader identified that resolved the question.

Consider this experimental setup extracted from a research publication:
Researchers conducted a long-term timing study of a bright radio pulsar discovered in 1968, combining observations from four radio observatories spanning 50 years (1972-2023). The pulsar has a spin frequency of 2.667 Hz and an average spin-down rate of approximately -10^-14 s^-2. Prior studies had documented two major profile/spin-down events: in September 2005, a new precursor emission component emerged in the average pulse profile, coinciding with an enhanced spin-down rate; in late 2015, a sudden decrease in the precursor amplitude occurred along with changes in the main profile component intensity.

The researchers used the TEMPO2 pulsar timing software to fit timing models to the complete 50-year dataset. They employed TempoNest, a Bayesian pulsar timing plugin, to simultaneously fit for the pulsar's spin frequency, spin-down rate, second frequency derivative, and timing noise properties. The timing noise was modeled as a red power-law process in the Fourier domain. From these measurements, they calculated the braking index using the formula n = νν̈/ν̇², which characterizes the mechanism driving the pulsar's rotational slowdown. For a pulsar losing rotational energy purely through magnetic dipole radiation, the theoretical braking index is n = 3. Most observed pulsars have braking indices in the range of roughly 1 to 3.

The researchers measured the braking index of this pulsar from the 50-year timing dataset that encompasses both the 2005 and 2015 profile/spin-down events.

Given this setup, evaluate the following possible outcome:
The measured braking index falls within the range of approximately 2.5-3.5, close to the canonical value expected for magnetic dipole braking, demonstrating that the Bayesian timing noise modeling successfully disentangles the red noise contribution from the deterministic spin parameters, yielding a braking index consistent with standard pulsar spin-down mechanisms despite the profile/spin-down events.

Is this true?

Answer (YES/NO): NO